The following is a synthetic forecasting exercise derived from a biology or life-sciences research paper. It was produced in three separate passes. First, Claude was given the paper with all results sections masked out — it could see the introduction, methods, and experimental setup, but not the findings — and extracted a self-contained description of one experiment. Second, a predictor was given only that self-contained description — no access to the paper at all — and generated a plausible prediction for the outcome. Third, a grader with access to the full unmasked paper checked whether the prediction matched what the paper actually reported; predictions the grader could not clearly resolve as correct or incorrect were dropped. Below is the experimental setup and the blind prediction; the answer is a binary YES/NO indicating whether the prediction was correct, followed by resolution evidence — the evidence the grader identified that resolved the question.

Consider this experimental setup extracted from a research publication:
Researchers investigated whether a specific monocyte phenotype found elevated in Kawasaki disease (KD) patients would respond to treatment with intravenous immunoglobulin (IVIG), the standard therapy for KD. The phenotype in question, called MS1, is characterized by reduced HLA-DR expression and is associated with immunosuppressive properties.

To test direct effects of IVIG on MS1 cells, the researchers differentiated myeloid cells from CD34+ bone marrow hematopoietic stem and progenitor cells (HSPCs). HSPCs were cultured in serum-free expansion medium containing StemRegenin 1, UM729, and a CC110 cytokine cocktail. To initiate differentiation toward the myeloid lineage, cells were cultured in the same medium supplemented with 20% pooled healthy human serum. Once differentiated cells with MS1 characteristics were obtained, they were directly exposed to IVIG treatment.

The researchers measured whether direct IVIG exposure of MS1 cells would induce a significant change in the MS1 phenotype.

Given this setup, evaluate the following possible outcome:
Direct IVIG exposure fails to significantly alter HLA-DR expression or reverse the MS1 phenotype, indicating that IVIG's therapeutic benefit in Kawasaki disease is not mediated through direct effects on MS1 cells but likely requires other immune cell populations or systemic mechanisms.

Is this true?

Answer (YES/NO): YES